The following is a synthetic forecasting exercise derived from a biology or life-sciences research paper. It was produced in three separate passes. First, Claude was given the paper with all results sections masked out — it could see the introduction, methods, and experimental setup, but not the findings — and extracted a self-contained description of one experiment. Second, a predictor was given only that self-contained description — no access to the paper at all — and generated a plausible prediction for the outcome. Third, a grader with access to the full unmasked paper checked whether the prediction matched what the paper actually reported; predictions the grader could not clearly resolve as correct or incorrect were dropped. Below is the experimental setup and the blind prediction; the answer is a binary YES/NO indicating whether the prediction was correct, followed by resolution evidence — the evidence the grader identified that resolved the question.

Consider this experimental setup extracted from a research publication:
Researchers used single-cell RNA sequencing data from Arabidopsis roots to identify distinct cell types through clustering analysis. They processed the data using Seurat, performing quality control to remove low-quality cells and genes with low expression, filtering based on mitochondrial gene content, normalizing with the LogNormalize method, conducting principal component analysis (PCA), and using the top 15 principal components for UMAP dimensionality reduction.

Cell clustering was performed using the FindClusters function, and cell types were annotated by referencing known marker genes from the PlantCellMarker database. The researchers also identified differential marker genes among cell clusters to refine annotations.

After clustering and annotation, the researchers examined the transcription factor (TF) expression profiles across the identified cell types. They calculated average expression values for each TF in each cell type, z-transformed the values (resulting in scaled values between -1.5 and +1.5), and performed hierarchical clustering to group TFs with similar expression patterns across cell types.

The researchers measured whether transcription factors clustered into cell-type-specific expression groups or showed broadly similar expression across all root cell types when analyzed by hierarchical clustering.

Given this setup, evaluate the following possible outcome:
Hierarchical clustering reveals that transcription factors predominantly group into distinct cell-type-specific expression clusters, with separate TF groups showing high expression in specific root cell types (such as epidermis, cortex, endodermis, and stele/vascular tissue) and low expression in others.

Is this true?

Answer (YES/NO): NO